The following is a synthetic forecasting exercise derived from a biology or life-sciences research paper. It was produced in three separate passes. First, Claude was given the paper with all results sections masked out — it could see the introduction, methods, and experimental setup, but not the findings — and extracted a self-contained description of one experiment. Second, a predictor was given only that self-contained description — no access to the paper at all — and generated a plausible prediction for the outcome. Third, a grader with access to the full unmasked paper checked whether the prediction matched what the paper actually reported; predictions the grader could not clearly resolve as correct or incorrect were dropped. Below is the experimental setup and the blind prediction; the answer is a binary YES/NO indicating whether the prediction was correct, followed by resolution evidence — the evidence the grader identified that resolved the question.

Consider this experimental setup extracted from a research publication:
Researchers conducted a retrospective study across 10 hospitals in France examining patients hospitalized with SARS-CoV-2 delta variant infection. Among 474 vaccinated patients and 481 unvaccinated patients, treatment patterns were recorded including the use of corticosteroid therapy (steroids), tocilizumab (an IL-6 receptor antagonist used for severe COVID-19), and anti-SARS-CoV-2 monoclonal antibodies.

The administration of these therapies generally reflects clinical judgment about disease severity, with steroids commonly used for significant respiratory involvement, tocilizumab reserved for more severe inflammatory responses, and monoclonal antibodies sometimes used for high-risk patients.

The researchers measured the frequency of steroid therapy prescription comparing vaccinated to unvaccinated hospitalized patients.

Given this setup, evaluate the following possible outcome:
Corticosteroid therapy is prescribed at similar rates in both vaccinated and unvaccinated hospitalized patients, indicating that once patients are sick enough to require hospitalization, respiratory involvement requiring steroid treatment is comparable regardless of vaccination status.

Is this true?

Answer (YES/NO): NO